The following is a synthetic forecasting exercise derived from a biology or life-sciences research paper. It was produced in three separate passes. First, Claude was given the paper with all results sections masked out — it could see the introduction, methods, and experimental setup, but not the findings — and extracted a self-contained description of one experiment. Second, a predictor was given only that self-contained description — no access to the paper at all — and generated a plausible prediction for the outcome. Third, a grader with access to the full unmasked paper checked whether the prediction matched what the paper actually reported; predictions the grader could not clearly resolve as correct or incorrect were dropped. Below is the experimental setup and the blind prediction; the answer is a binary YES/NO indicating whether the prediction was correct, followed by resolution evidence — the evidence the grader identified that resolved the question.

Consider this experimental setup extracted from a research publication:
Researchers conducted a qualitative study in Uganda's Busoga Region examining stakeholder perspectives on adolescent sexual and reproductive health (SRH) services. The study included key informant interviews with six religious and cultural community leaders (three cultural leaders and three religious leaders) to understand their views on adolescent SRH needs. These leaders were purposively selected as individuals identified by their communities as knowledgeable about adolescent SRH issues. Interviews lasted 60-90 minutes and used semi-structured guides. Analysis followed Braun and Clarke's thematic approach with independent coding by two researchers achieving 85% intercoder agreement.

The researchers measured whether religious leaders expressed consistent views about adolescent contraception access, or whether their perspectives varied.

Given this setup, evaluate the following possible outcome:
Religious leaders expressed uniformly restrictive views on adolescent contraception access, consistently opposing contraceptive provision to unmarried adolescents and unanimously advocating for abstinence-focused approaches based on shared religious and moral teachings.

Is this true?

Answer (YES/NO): NO